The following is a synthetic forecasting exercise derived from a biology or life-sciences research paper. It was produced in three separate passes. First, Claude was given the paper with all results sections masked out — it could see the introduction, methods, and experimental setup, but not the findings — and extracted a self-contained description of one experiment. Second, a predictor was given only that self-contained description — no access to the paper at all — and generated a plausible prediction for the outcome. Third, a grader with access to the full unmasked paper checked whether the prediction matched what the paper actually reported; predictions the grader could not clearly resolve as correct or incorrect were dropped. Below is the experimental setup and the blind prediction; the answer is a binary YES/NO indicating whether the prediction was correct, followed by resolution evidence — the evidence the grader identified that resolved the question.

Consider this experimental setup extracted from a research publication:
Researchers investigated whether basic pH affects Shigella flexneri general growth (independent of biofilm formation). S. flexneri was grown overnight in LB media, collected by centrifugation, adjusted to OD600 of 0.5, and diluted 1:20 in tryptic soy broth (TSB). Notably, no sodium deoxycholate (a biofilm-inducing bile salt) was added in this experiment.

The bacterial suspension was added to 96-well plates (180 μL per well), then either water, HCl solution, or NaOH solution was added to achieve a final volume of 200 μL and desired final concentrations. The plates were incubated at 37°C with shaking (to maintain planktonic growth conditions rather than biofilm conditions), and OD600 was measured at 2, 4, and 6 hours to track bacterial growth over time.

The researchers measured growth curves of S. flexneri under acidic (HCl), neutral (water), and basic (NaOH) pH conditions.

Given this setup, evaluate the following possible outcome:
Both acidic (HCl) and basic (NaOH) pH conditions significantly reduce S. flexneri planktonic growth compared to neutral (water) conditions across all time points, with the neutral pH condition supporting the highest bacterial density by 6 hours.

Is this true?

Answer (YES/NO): NO